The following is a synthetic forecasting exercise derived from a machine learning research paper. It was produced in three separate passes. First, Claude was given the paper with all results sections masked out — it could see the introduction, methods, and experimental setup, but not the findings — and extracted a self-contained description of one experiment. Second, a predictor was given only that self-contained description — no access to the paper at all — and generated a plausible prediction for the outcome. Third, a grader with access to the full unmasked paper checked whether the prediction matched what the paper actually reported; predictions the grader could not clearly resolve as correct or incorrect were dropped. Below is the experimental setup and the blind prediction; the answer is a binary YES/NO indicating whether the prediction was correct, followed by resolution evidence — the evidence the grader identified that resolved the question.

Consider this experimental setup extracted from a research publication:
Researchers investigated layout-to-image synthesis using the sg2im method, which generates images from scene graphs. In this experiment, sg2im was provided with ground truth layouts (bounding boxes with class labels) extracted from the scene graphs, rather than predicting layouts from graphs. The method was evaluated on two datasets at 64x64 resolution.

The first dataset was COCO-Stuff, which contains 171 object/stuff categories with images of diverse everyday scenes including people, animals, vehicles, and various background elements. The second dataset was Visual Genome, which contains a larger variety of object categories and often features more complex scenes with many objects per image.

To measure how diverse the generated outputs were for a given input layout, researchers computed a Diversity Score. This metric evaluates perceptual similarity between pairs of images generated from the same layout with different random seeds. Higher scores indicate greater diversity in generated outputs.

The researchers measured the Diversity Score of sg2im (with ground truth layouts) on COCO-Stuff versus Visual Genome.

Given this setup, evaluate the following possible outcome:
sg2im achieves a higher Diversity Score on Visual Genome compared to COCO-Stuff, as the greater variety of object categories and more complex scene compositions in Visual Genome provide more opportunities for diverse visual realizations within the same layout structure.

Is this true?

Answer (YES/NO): YES